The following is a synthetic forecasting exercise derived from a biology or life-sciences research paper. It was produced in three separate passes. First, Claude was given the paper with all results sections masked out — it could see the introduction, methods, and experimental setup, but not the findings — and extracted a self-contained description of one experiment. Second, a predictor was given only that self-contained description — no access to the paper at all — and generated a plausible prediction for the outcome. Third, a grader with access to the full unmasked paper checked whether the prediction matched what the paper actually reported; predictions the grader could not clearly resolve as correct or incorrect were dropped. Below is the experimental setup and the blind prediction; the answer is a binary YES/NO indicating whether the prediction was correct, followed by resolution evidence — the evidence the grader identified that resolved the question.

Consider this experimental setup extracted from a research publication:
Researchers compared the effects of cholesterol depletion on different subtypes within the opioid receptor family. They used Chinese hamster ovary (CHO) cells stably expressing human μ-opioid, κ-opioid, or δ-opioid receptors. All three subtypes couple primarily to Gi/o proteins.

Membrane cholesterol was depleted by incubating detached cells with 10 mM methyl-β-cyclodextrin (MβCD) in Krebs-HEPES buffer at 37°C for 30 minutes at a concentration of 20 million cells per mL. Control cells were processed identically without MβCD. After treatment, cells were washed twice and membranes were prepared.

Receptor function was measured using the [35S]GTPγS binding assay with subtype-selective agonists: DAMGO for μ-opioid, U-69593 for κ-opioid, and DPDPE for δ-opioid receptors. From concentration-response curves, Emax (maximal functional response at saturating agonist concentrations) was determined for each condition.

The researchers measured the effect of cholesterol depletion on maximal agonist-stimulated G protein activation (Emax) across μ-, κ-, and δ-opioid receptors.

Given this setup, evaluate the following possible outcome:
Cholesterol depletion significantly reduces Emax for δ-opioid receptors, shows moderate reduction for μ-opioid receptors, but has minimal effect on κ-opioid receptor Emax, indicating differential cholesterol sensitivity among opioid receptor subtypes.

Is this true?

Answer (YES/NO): NO